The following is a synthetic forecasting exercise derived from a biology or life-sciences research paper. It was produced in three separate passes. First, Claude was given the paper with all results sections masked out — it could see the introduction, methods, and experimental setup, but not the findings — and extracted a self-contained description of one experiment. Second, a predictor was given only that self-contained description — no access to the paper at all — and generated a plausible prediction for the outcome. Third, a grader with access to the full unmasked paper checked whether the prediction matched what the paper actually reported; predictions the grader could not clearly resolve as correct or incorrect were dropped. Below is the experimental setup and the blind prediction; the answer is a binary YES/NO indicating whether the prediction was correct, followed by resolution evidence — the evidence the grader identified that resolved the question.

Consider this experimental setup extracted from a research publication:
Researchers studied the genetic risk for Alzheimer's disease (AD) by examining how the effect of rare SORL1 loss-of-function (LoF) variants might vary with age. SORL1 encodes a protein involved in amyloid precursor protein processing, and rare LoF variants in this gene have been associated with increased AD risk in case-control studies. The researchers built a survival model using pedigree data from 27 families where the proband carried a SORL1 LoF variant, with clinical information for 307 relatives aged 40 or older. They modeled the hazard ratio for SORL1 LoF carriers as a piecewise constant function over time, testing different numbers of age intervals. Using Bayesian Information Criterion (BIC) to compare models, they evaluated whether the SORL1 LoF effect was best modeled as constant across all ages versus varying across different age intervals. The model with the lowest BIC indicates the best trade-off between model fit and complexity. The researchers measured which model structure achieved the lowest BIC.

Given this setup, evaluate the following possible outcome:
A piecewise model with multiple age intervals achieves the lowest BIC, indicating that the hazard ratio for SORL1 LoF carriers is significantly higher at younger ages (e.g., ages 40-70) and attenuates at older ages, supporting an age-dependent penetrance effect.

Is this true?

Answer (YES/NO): NO